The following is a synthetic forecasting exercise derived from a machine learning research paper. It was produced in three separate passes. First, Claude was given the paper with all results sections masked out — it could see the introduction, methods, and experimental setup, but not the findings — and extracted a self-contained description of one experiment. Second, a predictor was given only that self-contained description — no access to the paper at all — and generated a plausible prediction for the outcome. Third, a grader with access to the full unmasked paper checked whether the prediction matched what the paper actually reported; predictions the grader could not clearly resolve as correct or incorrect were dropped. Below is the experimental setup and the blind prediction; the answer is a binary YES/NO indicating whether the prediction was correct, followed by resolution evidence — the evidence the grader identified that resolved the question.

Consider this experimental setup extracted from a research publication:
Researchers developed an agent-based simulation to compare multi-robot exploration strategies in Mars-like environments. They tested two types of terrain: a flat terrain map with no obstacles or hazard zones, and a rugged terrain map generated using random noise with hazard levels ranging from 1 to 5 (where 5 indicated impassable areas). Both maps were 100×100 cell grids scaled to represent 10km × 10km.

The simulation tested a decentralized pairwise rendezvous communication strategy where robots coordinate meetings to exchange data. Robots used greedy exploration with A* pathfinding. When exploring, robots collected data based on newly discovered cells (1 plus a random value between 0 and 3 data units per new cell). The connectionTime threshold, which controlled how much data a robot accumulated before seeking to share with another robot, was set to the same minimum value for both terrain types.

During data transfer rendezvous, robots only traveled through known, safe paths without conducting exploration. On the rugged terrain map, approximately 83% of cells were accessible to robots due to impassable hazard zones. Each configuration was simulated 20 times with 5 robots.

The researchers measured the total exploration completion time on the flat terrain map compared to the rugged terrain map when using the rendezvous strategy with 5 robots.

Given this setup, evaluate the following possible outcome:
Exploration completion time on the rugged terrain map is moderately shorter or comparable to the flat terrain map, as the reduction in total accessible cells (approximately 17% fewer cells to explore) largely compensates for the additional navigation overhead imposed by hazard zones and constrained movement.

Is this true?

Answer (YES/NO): NO